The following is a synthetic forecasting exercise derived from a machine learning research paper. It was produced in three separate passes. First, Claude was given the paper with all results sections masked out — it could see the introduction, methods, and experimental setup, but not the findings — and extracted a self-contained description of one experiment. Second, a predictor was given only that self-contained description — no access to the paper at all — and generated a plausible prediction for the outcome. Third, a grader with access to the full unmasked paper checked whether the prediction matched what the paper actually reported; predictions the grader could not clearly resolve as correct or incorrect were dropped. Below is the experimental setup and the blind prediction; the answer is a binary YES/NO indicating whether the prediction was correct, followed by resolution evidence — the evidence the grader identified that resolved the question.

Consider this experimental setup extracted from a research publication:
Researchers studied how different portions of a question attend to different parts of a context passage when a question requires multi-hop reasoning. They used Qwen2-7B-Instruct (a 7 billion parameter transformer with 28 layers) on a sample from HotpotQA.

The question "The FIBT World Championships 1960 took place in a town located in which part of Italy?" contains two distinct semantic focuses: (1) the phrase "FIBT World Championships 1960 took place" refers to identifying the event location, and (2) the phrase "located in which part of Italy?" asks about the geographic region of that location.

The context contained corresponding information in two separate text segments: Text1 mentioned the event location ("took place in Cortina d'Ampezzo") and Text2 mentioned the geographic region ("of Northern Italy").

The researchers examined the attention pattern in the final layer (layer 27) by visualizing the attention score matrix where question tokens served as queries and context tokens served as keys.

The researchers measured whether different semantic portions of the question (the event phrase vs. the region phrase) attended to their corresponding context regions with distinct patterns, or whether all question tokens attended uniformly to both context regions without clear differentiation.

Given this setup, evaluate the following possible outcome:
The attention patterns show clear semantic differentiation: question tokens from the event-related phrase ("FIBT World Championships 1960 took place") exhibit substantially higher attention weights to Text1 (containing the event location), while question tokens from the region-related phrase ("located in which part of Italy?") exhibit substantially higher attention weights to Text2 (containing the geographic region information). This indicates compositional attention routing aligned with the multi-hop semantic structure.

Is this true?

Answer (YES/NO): YES